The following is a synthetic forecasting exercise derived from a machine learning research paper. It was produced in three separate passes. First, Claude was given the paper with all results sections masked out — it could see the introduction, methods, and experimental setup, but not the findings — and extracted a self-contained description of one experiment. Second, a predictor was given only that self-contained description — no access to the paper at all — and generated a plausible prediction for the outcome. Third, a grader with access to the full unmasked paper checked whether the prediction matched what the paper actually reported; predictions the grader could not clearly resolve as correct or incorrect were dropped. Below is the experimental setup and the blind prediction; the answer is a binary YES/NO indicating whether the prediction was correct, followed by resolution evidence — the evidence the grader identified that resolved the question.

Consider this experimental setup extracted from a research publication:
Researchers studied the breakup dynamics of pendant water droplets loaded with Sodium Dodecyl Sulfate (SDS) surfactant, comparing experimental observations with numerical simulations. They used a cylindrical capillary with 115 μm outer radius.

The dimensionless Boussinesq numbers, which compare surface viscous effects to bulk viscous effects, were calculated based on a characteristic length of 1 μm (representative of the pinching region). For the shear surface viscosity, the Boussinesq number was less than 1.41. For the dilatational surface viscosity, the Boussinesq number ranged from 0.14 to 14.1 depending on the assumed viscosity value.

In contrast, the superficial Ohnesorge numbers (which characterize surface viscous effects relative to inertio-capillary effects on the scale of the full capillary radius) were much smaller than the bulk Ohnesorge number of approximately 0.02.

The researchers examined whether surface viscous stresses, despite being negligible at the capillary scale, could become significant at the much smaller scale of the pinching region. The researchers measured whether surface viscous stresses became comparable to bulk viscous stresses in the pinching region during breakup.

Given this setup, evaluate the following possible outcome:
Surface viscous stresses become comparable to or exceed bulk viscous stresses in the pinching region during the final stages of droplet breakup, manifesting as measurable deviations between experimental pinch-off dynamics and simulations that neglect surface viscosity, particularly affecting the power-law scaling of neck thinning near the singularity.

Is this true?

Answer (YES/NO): YES